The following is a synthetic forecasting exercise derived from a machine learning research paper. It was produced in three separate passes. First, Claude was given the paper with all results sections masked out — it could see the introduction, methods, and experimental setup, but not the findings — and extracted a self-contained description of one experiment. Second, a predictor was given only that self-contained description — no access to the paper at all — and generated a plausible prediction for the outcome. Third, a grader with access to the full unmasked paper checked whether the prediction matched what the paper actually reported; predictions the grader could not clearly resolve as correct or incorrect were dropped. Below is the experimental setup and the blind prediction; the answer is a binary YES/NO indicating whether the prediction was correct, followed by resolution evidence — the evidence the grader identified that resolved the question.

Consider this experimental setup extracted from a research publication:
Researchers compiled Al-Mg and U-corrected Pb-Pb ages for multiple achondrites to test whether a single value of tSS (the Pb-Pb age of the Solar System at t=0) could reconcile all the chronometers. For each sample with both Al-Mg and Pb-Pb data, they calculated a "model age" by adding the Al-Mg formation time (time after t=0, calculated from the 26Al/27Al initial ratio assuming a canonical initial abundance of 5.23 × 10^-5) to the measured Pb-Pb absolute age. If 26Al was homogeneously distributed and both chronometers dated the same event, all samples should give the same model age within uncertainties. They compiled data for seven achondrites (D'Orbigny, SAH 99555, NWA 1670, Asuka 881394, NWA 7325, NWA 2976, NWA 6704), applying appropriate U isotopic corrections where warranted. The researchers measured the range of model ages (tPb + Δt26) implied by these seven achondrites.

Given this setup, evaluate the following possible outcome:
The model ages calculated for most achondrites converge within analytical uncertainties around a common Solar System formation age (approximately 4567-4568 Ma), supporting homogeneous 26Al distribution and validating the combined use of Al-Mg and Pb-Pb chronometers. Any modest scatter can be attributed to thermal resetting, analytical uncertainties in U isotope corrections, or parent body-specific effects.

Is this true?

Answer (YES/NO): NO